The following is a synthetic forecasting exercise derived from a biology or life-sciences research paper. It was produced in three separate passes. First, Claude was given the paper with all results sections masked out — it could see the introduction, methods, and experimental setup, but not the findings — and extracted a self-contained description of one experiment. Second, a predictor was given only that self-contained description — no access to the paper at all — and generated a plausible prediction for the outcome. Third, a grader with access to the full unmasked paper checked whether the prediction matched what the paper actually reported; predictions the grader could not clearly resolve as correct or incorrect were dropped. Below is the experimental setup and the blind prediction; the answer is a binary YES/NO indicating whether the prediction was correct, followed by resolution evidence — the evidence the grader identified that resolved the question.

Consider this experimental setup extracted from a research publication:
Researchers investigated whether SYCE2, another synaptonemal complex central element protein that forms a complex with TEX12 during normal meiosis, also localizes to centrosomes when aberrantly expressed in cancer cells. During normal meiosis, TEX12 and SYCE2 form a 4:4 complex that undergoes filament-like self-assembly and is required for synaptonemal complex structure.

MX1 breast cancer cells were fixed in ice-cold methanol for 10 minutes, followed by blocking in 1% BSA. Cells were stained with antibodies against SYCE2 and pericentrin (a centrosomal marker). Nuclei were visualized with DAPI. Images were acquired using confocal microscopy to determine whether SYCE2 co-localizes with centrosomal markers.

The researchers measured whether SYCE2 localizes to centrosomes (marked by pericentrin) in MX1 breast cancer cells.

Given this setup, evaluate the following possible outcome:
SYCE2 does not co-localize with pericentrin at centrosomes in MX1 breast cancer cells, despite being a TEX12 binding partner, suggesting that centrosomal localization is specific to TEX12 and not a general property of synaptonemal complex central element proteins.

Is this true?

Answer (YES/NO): YES